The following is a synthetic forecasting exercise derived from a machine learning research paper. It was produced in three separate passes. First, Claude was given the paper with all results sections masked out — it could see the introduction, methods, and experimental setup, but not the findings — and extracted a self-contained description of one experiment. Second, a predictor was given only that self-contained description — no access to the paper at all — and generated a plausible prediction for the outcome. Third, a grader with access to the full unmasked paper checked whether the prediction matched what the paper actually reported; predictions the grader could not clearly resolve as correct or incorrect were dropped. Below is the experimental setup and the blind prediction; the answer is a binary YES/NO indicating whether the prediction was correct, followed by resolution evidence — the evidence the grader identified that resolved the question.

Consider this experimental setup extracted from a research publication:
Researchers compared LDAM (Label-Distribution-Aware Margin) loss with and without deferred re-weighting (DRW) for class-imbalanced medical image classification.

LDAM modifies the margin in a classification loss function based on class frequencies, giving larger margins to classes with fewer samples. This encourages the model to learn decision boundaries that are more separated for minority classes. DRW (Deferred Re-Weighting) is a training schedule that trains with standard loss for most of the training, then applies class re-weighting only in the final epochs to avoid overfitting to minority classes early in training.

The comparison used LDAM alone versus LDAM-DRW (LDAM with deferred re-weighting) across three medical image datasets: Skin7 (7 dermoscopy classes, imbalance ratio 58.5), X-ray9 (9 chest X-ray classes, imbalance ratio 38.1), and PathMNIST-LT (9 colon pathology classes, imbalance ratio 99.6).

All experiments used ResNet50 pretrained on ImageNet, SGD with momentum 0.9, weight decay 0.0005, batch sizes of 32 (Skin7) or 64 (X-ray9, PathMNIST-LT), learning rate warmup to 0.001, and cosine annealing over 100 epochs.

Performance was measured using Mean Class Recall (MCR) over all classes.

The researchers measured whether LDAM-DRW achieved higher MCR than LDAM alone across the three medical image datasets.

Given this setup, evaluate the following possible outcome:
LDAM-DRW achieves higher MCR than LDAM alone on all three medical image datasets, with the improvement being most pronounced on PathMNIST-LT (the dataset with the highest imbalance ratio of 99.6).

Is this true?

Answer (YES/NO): NO